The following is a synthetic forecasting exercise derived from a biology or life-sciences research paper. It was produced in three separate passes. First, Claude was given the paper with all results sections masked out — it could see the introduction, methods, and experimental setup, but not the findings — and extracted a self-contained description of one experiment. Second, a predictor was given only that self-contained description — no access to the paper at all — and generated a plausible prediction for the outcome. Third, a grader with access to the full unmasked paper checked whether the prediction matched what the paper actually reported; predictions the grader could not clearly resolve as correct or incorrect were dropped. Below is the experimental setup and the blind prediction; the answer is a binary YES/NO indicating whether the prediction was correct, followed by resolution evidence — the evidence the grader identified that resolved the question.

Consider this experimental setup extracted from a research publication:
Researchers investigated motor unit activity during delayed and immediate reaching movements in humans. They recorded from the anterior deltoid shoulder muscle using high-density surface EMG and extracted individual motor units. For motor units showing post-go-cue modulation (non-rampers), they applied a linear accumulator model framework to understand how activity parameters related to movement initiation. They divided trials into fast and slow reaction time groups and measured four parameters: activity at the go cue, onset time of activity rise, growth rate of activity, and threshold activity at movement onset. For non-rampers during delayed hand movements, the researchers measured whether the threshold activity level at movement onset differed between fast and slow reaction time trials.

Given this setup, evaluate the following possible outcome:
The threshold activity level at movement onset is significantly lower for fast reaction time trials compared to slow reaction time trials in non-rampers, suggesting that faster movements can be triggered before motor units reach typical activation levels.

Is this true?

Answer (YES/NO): NO